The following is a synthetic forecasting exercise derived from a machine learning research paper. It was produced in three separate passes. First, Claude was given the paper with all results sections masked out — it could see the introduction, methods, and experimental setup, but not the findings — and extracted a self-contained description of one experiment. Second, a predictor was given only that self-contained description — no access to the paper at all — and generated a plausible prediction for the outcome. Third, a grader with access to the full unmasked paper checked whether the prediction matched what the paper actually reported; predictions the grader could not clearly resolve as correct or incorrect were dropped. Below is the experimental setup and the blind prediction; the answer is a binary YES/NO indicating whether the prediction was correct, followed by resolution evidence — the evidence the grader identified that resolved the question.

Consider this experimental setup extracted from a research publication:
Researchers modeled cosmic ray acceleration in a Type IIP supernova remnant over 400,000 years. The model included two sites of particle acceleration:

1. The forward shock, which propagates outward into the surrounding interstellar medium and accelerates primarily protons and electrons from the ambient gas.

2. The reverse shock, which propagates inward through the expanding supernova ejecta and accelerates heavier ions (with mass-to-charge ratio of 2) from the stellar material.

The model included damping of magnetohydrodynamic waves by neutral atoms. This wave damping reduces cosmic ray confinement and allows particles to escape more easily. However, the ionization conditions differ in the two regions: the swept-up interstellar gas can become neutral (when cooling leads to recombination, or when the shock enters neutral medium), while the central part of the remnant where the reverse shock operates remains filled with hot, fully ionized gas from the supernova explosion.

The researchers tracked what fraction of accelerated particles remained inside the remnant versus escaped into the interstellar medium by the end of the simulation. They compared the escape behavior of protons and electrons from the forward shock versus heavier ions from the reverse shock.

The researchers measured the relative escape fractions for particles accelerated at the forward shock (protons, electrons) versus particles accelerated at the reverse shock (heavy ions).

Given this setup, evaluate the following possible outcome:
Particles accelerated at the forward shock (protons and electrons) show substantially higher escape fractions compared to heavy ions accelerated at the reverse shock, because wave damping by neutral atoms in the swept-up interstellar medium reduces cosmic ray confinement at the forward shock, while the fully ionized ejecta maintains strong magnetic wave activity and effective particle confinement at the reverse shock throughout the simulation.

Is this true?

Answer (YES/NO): YES